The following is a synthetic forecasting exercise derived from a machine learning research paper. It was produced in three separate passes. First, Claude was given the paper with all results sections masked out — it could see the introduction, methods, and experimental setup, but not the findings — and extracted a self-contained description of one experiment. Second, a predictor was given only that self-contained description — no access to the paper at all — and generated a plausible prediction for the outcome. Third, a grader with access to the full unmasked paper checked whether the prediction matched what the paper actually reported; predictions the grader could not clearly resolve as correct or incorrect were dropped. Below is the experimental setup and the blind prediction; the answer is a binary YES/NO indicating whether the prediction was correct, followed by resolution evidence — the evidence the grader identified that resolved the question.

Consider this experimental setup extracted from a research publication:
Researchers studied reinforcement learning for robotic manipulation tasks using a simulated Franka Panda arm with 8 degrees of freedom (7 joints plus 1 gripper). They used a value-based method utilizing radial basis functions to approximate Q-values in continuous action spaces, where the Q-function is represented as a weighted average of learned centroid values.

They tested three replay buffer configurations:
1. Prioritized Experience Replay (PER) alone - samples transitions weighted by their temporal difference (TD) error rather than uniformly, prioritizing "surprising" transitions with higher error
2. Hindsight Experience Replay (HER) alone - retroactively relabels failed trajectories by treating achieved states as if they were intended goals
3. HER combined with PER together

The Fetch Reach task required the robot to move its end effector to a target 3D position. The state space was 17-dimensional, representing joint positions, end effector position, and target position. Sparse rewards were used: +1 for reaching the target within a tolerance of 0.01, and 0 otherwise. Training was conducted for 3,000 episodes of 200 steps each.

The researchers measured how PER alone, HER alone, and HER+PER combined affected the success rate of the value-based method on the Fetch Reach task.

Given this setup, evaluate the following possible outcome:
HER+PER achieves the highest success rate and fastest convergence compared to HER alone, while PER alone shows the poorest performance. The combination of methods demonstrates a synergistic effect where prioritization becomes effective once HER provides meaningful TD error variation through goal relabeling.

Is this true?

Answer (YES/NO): NO